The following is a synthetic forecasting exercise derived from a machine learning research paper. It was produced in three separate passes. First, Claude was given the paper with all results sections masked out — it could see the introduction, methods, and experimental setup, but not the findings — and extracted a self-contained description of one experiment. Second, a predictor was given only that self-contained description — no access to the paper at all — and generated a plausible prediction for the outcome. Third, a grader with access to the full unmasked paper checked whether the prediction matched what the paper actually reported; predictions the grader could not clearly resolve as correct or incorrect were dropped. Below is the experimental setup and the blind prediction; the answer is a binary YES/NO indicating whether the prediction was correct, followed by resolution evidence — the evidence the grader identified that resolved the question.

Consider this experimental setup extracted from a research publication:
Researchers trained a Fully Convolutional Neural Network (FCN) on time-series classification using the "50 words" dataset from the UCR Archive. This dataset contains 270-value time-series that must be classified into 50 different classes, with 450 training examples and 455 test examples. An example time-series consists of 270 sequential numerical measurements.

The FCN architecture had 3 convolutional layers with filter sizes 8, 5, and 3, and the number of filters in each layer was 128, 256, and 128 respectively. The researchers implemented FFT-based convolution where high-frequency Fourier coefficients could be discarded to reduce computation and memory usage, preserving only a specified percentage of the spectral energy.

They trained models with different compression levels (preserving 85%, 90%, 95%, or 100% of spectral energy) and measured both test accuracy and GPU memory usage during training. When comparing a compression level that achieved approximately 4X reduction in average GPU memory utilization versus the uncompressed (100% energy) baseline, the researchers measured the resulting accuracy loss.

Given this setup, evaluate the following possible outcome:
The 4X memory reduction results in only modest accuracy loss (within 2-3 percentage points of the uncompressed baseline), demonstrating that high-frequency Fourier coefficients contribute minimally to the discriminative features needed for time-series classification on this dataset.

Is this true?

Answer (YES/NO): YES